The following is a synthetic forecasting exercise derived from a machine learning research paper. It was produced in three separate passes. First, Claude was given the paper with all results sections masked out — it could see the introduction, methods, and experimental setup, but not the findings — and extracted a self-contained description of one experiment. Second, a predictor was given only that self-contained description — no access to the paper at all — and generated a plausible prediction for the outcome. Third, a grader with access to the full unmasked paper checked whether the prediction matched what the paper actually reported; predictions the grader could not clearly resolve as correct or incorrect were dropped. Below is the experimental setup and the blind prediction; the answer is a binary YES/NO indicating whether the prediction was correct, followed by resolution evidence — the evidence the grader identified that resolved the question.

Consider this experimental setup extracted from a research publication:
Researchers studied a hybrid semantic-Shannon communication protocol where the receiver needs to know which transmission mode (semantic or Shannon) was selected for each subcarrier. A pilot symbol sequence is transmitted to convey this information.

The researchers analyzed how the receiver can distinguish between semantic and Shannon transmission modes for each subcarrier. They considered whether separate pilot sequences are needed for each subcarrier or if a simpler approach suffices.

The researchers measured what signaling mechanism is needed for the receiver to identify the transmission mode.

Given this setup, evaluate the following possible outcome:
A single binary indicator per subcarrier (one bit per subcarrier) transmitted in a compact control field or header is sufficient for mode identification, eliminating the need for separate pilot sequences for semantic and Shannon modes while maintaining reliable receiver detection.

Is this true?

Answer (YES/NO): NO